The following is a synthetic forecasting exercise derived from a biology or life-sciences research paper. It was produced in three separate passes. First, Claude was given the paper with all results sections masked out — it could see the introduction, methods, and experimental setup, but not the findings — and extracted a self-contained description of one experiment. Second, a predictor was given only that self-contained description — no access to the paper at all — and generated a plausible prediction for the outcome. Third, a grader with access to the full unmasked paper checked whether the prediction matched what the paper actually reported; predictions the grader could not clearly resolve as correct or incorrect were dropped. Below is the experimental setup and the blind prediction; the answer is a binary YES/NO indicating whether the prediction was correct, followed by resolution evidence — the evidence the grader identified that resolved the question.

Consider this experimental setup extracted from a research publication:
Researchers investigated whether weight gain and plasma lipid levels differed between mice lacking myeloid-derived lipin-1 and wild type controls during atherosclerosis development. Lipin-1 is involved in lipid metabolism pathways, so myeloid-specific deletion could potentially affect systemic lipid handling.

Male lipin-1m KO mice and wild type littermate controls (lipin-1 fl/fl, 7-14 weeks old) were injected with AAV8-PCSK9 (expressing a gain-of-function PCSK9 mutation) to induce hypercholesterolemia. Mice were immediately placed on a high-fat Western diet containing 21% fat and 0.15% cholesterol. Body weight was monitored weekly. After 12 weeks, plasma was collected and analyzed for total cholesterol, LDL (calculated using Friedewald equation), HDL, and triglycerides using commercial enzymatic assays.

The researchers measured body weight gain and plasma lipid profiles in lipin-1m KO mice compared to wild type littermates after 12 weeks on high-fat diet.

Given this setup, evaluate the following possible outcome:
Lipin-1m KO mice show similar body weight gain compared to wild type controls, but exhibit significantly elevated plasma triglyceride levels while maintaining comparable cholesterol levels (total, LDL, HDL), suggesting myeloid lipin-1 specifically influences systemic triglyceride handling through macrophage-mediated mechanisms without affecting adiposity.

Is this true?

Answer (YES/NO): NO